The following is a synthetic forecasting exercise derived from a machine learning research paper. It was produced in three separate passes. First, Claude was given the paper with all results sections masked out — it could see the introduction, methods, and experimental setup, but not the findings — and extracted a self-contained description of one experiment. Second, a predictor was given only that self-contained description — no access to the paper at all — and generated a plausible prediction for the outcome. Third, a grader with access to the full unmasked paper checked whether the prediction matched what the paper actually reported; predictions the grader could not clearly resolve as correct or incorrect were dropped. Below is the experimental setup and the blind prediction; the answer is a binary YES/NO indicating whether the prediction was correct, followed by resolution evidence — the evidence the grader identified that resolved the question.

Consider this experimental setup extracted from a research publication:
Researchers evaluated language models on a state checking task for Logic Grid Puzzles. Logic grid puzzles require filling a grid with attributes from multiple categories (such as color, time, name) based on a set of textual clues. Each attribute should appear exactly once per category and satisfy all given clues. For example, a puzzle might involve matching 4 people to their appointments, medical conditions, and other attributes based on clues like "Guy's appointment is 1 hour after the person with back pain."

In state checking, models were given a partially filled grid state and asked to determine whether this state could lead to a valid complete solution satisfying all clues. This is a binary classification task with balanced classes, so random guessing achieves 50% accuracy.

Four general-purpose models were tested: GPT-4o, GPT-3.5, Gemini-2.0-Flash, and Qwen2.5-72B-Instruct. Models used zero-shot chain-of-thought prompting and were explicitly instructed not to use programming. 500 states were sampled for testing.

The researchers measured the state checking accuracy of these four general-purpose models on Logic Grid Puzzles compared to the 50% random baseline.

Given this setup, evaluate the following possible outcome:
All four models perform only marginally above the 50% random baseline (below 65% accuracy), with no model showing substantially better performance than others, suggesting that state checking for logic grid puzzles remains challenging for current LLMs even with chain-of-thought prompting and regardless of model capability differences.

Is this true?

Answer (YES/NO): NO